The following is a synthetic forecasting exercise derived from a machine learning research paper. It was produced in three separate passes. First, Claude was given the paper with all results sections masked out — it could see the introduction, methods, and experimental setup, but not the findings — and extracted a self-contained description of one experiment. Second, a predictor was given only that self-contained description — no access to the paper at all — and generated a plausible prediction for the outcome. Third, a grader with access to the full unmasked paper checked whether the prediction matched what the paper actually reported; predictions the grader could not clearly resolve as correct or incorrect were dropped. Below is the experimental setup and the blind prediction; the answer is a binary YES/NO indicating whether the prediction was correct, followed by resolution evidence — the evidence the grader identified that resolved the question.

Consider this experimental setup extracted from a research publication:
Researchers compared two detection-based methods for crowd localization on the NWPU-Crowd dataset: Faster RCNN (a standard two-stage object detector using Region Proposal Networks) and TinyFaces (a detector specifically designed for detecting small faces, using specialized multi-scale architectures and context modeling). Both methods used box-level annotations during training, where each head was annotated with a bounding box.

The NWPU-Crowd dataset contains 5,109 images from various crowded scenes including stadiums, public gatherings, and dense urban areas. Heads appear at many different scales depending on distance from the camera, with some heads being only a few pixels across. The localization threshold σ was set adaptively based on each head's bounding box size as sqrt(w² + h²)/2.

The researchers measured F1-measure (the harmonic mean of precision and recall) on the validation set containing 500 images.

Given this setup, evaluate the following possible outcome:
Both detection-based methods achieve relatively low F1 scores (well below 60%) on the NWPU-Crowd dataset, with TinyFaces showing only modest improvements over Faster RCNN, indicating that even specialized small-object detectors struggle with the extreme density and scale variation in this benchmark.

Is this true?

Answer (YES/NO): NO